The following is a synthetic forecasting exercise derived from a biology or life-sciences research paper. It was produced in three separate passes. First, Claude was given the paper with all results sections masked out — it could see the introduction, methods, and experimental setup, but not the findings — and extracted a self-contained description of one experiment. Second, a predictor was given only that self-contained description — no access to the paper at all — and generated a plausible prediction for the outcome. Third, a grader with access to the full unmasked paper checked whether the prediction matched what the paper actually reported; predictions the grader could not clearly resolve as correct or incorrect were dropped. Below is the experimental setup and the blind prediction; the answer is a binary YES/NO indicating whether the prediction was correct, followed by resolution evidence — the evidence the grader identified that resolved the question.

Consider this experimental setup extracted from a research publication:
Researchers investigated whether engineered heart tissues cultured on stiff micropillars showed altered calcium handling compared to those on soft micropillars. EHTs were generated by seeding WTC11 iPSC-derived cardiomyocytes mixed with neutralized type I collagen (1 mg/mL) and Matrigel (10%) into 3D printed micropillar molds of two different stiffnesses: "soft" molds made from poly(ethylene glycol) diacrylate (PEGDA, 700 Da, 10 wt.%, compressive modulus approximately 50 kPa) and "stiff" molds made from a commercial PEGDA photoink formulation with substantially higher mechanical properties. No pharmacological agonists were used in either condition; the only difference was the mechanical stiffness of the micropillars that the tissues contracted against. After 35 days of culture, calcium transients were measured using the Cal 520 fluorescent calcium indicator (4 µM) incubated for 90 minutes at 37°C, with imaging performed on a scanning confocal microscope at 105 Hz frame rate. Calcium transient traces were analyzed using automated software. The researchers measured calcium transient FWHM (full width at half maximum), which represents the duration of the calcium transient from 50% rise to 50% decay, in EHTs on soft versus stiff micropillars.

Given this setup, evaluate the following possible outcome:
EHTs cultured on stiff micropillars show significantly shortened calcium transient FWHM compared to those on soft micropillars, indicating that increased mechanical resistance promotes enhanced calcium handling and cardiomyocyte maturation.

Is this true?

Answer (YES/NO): YES